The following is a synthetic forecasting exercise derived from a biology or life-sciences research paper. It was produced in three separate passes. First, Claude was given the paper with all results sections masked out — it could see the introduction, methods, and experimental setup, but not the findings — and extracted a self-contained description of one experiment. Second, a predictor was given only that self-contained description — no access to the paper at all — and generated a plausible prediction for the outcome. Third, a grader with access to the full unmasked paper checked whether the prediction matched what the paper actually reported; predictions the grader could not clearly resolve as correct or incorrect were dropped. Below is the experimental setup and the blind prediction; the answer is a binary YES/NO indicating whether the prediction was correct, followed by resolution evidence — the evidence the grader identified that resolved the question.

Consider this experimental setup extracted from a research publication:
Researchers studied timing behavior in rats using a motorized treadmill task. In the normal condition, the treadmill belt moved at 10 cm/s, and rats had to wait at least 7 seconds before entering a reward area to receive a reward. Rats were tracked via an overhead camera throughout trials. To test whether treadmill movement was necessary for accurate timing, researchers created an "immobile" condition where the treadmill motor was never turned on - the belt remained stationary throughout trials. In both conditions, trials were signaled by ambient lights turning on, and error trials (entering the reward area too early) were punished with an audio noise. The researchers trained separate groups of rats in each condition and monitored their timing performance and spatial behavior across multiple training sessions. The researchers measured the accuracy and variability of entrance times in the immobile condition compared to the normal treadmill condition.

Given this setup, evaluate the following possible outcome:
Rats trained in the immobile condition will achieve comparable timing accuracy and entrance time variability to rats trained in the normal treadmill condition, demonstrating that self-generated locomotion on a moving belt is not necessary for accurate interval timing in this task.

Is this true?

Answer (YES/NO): NO